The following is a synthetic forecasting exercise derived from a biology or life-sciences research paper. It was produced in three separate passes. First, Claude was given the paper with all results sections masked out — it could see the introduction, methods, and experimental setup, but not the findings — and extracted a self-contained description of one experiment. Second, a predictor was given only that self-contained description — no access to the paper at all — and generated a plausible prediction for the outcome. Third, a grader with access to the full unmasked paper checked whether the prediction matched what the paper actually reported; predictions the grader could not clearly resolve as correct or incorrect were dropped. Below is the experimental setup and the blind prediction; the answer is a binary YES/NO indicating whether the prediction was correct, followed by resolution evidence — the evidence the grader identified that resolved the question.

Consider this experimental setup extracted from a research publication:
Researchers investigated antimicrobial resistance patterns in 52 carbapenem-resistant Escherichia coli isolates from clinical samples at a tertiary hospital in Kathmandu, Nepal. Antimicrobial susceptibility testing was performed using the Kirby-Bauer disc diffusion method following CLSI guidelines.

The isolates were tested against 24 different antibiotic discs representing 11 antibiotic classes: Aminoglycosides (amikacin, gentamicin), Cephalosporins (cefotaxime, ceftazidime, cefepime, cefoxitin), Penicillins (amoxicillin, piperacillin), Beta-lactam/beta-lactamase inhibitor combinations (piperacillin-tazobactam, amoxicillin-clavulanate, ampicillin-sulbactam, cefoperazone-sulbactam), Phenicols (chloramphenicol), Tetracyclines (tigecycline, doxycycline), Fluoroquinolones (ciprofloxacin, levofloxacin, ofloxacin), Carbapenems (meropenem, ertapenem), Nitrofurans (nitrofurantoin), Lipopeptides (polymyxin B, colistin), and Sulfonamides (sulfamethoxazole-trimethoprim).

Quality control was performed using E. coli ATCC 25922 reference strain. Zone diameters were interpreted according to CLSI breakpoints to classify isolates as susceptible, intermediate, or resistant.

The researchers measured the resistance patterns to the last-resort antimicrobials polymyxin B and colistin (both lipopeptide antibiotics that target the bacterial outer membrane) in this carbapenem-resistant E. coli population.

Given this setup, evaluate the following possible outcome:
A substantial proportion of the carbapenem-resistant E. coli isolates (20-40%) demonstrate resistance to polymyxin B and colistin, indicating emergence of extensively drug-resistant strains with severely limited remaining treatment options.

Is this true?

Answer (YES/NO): NO